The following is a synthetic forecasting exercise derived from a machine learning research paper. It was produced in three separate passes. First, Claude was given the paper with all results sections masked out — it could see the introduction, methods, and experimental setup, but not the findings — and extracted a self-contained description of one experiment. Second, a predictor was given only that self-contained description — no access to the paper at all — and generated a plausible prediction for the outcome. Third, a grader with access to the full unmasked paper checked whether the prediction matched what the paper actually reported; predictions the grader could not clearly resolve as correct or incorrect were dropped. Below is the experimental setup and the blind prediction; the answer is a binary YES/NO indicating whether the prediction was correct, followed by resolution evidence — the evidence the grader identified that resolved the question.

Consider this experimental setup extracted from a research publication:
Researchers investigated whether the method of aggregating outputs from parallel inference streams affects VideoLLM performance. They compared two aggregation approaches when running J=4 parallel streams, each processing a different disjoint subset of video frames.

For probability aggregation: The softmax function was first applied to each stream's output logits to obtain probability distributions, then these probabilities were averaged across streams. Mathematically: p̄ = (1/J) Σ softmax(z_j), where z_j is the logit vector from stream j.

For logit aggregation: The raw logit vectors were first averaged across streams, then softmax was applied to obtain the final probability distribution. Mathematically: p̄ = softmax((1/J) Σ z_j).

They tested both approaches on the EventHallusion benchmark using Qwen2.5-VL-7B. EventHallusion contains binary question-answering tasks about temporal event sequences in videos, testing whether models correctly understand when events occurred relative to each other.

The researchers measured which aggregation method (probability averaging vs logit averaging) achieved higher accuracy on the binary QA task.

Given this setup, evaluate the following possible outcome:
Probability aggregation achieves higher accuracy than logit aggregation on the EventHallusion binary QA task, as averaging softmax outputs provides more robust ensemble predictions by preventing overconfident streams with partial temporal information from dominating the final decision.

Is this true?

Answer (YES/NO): NO